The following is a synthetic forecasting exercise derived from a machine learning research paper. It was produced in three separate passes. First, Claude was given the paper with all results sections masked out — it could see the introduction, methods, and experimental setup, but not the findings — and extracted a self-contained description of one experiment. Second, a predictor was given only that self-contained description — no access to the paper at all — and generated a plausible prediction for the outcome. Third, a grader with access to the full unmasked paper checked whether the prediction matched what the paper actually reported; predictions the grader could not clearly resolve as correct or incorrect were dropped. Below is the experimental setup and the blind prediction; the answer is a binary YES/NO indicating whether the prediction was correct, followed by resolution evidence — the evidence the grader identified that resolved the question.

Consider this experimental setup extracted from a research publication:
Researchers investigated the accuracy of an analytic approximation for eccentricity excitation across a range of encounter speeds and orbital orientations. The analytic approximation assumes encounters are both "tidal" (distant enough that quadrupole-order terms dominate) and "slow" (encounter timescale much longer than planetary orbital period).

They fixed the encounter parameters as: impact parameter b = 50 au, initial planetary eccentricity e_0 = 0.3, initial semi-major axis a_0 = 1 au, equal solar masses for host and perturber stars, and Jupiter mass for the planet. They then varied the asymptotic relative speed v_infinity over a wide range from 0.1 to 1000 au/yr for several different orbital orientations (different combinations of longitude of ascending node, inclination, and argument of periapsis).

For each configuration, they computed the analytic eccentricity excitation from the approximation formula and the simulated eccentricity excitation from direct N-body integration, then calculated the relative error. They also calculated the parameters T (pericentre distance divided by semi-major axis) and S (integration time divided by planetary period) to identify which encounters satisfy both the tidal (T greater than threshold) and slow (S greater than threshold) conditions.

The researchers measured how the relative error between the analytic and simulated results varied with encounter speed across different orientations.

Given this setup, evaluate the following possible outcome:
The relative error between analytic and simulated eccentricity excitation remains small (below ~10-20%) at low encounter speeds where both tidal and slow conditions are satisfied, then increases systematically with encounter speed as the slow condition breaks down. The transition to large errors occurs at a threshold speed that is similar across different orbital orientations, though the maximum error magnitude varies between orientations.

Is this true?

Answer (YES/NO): NO